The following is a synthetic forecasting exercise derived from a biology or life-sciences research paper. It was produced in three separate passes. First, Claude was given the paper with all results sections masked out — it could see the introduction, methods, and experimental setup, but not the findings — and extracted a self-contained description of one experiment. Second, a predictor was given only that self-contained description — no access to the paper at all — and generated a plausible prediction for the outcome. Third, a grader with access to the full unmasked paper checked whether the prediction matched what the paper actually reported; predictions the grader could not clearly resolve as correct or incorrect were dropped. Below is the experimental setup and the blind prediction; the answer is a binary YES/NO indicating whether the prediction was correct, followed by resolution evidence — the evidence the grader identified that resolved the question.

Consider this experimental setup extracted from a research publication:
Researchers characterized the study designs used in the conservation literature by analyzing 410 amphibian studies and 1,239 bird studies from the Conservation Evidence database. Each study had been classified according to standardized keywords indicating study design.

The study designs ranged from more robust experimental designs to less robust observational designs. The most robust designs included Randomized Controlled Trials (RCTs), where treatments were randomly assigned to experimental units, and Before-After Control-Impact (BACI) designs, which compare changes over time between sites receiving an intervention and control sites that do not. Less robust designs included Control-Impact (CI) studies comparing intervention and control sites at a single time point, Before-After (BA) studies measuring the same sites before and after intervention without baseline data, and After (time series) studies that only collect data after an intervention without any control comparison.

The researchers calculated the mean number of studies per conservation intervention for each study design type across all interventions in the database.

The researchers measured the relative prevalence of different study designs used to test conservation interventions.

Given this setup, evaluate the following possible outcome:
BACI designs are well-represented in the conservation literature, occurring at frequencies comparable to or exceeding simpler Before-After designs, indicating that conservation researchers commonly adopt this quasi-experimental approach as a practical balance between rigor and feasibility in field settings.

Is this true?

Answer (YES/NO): NO